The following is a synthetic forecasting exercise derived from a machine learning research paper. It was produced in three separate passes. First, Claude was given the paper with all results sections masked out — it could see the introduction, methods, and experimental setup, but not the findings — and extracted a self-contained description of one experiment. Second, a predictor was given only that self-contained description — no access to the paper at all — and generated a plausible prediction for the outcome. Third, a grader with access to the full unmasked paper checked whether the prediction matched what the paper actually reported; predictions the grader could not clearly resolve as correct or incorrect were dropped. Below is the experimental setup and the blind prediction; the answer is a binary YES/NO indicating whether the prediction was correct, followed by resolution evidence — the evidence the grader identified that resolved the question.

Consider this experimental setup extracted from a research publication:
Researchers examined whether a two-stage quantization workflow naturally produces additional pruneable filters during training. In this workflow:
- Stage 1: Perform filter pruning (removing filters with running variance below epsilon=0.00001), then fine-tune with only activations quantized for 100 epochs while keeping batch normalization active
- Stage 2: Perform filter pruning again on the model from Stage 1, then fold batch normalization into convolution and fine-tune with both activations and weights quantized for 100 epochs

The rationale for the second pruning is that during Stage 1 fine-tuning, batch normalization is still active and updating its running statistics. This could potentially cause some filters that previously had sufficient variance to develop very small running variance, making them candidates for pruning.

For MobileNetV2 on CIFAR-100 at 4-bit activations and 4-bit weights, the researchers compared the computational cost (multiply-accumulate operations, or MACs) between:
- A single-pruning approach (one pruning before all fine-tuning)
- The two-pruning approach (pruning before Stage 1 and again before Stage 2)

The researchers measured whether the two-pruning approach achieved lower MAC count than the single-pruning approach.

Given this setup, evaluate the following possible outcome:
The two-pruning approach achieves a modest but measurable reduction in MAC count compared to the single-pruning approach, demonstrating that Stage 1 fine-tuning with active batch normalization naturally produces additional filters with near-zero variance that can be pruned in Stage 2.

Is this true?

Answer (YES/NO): YES